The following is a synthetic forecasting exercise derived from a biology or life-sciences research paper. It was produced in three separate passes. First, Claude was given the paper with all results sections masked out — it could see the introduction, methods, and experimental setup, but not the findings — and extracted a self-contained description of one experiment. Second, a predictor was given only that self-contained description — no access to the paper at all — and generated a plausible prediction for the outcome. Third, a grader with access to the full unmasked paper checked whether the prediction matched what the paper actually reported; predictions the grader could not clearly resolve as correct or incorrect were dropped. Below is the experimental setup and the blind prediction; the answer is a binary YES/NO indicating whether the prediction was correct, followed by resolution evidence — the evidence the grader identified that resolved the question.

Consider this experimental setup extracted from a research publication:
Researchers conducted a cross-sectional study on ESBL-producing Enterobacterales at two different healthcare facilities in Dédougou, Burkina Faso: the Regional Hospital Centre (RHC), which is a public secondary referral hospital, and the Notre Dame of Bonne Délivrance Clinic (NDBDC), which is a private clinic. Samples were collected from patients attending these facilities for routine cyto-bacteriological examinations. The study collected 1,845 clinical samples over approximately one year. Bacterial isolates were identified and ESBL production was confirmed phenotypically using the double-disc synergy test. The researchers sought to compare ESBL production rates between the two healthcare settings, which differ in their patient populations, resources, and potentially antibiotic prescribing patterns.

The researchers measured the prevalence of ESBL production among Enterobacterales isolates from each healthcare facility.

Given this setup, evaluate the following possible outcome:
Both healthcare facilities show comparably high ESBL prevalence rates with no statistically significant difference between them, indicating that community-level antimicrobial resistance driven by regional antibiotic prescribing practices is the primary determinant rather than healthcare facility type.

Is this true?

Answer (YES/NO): NO